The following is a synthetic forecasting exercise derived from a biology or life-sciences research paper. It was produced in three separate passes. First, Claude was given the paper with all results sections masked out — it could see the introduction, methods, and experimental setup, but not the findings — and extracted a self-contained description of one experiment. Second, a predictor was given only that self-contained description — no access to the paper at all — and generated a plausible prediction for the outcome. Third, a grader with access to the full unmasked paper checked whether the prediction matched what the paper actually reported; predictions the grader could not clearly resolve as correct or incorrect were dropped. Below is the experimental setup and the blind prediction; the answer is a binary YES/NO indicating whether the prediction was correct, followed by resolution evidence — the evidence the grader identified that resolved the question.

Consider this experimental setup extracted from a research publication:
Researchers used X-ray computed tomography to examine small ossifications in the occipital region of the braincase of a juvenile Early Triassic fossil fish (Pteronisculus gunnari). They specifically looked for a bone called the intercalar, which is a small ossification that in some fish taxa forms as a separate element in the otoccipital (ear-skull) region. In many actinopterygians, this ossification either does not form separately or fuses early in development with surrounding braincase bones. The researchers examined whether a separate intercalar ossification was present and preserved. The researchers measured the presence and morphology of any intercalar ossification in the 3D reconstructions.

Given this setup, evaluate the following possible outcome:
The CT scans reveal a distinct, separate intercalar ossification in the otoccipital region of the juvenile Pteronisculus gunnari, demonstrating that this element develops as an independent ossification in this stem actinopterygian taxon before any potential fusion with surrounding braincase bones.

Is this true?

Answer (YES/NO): YES